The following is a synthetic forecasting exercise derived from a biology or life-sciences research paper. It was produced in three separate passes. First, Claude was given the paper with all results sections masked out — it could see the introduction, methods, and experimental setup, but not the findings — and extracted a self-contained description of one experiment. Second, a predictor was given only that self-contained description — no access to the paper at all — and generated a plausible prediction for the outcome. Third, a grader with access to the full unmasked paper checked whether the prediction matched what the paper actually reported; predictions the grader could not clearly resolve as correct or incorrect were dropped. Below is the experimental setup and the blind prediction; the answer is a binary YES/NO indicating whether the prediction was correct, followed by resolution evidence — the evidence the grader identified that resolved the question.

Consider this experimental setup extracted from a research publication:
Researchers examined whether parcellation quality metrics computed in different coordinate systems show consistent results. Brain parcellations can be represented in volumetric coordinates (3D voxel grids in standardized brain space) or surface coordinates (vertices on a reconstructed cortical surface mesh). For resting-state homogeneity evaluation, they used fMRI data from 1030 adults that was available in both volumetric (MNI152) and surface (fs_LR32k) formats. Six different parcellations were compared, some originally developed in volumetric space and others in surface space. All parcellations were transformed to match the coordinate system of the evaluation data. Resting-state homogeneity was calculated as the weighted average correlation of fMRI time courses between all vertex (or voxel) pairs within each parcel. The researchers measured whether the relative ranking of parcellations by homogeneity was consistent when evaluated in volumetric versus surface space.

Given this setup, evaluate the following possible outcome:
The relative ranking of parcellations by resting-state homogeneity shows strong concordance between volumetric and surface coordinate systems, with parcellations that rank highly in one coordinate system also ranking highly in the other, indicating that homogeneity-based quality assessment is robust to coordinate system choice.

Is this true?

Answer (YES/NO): NO